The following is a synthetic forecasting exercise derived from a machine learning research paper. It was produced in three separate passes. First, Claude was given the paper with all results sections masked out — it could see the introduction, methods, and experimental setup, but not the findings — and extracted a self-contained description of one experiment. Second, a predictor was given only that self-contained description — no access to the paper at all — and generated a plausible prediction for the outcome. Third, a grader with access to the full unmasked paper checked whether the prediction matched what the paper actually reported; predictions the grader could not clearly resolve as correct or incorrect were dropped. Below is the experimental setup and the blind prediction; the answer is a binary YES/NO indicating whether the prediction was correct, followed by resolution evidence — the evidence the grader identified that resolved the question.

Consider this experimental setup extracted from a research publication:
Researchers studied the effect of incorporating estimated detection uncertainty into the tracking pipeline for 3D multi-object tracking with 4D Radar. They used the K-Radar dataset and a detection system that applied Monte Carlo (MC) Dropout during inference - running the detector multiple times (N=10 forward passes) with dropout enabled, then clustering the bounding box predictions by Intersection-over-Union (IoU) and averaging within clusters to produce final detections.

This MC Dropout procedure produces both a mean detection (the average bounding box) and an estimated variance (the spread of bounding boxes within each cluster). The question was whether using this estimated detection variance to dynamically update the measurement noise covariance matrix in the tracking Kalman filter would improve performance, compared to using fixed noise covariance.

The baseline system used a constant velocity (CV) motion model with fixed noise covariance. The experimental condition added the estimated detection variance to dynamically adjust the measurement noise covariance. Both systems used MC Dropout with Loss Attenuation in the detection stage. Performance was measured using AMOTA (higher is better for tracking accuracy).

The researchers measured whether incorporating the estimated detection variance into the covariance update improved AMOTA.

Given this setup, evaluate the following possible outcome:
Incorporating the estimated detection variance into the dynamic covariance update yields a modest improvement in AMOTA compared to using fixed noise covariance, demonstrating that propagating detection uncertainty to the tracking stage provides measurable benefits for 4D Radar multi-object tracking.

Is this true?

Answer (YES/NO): NO